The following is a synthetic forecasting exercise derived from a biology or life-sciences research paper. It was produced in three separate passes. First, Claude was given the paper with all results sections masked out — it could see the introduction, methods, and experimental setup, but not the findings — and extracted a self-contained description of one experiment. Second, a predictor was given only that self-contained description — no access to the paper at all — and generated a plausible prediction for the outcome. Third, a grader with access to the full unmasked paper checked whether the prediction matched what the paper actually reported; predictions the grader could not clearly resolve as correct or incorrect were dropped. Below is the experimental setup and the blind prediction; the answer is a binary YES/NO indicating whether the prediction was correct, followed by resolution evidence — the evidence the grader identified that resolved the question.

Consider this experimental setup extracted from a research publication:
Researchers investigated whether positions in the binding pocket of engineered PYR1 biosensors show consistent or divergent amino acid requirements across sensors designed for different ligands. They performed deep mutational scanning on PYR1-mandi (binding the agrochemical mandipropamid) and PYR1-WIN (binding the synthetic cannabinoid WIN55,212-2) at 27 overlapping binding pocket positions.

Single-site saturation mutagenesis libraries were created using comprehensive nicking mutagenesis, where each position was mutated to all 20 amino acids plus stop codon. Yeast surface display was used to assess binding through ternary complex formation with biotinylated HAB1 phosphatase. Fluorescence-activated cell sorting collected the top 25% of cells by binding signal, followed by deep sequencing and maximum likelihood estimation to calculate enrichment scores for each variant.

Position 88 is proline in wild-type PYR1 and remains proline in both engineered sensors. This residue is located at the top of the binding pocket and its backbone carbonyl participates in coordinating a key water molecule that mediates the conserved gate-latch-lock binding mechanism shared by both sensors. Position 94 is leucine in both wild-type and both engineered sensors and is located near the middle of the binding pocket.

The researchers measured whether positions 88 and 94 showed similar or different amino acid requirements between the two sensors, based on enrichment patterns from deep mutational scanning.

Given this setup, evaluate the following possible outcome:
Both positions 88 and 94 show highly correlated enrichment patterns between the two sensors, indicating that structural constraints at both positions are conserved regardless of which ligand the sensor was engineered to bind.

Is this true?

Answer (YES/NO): NO